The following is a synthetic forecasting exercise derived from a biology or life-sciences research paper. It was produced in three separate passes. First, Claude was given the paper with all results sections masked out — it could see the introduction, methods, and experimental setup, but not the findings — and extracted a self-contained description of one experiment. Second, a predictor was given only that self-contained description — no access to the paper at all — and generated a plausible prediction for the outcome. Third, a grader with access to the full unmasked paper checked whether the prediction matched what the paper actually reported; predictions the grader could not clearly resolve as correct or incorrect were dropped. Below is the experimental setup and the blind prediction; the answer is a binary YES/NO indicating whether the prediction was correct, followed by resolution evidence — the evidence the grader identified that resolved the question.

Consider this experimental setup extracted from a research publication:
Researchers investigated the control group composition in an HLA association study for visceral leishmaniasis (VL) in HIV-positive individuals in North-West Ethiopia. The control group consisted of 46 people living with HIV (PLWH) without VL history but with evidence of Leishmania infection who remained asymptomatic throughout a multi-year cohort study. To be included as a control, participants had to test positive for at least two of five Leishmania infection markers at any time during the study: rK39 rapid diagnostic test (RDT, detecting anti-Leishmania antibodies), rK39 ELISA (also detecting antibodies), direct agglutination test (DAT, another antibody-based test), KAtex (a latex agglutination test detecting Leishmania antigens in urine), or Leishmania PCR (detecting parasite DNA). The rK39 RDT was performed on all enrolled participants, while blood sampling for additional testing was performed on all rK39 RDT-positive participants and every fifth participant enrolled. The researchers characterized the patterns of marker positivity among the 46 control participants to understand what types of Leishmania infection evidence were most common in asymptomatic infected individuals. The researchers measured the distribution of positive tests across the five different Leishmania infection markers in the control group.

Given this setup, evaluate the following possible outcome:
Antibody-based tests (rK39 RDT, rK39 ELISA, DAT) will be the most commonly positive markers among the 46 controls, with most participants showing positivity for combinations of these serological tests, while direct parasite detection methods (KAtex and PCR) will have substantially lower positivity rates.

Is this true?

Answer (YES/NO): YES